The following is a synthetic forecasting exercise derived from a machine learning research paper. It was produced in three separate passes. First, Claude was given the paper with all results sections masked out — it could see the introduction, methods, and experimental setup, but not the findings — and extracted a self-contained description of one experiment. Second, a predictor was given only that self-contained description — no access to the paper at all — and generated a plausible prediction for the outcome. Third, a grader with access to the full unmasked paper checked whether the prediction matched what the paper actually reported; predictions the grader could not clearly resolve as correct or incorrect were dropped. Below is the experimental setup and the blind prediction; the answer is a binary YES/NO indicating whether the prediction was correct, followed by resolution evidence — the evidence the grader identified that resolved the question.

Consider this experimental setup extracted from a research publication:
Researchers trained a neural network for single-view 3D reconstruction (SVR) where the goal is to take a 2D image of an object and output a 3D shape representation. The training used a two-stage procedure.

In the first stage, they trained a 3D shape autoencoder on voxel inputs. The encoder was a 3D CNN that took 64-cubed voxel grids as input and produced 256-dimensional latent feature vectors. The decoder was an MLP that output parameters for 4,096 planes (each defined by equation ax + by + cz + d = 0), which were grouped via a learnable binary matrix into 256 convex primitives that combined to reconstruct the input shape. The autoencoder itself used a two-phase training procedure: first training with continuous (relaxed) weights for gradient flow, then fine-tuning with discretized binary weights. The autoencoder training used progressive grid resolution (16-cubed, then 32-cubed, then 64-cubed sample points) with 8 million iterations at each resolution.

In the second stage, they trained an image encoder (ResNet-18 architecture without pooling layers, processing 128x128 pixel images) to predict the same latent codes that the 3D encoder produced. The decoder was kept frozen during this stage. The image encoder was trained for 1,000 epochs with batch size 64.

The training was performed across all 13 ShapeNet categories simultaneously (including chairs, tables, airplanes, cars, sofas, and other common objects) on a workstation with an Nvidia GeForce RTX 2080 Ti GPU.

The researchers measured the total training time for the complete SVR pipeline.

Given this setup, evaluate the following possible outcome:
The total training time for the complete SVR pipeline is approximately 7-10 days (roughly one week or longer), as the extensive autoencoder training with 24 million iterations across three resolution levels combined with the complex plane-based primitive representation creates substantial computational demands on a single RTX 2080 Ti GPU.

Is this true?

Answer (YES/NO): NO